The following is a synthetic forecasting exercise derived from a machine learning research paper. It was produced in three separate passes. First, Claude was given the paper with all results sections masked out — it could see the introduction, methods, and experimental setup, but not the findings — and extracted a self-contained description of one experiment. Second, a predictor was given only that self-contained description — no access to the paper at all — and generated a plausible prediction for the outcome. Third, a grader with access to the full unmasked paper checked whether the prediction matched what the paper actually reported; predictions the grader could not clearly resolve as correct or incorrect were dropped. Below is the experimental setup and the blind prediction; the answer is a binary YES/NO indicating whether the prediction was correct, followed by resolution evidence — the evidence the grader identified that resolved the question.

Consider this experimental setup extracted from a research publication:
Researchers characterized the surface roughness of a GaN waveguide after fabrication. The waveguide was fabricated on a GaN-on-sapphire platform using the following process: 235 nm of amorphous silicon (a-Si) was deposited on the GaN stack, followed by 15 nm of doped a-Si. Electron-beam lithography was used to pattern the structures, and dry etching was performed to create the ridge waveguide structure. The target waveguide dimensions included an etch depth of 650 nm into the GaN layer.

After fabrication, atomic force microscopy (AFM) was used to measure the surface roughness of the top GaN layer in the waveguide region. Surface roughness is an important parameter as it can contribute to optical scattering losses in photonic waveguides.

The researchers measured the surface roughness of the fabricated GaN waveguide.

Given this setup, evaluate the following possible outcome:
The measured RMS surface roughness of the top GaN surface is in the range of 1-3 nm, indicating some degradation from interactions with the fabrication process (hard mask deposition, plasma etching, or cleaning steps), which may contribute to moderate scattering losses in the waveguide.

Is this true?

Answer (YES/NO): NO